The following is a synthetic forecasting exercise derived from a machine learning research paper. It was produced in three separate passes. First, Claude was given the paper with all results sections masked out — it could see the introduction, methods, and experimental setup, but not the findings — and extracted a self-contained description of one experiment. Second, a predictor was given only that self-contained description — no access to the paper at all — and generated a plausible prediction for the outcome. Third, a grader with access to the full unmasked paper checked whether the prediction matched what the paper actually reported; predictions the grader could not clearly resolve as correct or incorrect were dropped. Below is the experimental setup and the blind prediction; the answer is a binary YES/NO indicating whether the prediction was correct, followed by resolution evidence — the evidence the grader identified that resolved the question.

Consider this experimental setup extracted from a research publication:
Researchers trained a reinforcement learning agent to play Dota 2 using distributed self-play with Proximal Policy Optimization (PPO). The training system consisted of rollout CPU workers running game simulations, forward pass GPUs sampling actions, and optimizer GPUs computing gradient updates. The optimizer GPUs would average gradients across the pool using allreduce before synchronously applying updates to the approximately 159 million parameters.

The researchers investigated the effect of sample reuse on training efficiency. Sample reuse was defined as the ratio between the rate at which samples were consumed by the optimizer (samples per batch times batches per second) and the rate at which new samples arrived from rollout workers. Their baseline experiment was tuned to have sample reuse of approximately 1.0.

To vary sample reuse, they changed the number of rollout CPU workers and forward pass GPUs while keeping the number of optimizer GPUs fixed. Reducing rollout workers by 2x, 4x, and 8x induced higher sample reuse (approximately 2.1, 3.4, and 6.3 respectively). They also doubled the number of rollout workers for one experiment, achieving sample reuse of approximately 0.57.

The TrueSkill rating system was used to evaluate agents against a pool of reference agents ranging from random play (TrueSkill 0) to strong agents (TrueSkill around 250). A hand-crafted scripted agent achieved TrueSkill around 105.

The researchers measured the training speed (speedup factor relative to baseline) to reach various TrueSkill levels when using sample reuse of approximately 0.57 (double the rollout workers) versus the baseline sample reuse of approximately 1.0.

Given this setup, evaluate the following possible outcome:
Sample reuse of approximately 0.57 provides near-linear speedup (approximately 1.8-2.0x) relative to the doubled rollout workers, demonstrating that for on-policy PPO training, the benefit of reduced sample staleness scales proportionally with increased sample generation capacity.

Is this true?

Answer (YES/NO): NO